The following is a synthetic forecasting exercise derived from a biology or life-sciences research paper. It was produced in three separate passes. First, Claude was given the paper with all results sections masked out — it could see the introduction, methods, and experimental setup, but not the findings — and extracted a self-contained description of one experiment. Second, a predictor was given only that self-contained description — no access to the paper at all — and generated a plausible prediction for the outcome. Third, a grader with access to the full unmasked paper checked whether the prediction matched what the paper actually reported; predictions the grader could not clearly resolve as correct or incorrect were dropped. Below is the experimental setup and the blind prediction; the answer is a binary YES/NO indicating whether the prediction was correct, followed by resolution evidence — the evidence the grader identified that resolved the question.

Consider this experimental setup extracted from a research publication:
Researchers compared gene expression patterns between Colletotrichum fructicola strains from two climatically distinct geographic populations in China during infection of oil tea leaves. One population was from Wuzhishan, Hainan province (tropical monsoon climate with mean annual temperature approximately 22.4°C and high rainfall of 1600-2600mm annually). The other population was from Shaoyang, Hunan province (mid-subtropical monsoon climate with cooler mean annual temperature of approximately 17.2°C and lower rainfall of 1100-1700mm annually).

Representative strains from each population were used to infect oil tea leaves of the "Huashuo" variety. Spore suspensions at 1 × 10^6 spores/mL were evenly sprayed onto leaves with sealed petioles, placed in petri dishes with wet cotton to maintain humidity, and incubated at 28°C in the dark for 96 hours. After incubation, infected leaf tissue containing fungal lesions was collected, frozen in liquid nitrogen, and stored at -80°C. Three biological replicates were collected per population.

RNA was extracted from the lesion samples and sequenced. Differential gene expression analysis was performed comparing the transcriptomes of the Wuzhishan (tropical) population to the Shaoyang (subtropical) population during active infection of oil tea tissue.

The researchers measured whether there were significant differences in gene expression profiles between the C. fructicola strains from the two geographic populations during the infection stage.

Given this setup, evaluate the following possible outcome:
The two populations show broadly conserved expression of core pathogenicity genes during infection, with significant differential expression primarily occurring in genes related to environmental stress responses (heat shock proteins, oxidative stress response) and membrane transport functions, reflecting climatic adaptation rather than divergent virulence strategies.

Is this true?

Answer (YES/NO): NO